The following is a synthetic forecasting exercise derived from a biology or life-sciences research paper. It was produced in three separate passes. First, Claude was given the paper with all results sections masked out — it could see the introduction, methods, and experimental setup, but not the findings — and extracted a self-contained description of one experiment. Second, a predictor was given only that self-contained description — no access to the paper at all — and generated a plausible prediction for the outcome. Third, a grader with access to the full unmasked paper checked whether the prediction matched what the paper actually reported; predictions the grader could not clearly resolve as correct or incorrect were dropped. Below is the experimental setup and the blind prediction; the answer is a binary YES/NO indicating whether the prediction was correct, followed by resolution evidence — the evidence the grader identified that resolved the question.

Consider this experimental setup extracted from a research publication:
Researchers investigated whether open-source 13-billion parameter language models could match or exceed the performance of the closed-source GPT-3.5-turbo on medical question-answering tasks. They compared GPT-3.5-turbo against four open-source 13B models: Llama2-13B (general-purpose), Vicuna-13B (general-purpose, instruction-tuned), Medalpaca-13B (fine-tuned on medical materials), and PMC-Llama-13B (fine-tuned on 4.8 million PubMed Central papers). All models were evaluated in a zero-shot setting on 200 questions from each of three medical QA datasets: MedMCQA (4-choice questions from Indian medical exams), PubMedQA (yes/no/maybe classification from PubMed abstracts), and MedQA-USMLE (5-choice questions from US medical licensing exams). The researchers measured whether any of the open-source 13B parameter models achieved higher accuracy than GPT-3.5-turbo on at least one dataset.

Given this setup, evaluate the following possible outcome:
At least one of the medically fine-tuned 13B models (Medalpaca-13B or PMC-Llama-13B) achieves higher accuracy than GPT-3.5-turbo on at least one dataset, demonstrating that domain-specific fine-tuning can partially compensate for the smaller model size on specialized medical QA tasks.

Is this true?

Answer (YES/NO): YES